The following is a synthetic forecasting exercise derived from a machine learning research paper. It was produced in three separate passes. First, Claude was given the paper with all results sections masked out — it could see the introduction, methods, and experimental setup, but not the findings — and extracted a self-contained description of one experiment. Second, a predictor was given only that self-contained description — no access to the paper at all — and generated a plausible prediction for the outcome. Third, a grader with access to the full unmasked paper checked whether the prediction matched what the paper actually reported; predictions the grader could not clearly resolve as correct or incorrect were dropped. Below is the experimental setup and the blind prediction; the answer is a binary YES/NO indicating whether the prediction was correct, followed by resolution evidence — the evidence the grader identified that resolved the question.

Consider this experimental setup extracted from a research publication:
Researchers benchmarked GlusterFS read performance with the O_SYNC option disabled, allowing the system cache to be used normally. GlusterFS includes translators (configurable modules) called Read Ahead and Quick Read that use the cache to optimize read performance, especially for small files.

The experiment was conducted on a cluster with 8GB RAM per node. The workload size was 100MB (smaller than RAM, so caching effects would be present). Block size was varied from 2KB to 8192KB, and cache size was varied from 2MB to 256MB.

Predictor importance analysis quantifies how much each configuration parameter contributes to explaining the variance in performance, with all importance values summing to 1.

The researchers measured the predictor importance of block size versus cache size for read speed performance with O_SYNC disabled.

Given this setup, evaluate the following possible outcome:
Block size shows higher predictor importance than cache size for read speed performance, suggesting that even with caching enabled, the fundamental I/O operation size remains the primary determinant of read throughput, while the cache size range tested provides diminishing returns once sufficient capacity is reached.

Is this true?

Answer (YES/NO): YES